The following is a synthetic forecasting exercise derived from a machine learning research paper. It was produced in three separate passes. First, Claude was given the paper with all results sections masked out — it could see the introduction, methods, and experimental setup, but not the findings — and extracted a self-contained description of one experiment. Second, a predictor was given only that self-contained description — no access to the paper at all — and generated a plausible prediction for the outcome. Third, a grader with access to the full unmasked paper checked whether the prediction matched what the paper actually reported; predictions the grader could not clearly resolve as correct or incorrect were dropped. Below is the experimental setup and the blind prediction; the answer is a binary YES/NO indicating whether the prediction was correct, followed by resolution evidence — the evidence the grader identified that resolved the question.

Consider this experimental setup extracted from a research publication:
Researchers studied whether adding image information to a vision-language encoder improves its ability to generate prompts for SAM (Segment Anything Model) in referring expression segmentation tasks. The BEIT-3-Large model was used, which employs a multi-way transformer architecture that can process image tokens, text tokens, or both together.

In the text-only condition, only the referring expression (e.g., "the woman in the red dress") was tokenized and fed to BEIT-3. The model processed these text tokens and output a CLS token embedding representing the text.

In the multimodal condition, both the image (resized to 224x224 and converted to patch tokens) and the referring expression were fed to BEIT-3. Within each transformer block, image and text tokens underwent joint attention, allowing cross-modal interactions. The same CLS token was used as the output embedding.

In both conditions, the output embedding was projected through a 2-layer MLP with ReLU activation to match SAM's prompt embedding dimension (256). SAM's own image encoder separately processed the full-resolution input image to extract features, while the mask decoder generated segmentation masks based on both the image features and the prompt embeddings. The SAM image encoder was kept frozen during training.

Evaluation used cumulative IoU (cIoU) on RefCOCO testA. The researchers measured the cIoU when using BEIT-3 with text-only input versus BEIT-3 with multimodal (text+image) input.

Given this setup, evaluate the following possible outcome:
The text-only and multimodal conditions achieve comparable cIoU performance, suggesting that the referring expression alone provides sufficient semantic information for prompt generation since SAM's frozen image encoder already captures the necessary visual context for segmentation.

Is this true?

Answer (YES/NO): NO